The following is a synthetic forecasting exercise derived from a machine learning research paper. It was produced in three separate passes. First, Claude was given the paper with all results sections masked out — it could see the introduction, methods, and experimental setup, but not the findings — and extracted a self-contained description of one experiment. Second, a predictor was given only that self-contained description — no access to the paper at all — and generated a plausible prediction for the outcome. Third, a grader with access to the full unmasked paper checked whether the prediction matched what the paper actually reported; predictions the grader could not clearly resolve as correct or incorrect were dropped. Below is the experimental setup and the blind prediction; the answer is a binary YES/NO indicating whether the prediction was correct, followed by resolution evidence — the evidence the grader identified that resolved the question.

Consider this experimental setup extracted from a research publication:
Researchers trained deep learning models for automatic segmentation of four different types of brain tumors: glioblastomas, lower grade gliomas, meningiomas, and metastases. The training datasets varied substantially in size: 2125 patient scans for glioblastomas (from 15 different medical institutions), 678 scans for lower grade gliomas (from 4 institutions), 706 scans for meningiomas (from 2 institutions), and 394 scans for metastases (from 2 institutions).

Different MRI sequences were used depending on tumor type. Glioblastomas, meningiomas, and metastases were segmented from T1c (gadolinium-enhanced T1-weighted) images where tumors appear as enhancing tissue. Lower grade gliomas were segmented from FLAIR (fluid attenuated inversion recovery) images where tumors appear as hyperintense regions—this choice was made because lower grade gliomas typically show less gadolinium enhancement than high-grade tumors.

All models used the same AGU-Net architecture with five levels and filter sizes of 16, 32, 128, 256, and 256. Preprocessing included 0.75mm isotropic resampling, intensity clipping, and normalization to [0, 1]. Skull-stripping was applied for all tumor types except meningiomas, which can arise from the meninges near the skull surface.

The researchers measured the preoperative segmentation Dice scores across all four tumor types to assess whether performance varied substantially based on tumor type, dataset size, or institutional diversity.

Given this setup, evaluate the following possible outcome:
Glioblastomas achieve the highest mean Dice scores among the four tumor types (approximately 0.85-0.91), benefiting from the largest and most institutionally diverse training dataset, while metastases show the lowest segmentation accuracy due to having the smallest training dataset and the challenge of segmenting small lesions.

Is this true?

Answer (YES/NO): NO